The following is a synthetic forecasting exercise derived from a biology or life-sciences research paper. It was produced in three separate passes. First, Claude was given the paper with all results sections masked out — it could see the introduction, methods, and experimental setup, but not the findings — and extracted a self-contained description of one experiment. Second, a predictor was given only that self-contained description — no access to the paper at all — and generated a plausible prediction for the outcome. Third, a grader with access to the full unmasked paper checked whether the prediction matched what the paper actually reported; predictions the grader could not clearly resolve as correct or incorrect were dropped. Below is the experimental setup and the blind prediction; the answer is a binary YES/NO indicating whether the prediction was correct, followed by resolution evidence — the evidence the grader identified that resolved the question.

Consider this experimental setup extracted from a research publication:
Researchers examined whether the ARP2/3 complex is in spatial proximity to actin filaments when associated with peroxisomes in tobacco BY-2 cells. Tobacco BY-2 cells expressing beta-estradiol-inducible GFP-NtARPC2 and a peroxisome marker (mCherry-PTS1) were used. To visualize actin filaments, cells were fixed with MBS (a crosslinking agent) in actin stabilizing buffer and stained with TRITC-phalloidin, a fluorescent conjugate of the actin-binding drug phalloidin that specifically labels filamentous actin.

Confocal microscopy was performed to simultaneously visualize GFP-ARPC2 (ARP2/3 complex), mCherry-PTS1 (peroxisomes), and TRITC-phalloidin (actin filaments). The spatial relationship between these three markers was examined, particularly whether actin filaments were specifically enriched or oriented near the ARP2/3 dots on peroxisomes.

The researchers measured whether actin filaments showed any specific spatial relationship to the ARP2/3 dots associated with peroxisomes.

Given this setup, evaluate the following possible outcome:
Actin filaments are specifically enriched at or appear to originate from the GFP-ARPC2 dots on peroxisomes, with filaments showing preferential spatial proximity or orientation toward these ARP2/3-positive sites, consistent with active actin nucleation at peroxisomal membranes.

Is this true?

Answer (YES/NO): NO